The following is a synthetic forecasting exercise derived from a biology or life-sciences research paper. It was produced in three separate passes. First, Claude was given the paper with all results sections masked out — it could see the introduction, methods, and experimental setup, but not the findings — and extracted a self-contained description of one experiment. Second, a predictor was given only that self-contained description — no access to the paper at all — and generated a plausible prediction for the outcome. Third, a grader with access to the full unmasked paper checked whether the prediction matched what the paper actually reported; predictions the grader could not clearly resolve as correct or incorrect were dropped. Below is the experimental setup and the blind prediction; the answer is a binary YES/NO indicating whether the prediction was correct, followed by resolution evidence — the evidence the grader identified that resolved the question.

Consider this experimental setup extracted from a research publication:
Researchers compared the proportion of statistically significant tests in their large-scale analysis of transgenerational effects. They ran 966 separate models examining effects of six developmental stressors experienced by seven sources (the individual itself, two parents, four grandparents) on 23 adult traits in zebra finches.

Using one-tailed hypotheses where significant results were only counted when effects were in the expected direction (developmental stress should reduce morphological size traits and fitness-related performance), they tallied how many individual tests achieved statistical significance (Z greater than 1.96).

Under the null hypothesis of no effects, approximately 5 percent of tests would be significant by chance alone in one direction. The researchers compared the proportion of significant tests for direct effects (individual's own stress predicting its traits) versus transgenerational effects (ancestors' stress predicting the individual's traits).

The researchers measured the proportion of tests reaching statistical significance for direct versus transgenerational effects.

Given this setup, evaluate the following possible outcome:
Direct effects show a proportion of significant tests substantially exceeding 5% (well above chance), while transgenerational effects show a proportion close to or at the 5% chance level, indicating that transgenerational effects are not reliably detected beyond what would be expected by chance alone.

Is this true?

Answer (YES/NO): YES